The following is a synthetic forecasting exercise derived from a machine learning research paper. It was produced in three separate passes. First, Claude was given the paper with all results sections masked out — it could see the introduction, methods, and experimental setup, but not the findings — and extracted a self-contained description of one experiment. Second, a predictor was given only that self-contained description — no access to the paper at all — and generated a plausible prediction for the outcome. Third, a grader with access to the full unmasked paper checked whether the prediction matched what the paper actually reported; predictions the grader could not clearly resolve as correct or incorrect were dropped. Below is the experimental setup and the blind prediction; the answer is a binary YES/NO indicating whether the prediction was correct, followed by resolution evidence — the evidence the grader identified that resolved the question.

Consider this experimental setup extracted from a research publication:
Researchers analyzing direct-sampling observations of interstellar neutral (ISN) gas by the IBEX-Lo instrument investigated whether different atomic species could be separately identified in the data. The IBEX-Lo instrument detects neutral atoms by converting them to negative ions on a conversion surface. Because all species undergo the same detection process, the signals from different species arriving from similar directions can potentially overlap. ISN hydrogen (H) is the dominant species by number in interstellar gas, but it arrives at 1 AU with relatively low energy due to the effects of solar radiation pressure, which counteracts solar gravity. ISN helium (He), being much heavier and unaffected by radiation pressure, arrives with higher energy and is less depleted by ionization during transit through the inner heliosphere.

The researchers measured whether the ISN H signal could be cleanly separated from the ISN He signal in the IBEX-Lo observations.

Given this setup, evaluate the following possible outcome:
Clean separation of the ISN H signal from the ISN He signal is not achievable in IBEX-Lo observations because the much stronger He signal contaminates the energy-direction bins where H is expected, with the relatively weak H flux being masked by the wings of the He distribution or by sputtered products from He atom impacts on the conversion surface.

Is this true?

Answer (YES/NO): NO